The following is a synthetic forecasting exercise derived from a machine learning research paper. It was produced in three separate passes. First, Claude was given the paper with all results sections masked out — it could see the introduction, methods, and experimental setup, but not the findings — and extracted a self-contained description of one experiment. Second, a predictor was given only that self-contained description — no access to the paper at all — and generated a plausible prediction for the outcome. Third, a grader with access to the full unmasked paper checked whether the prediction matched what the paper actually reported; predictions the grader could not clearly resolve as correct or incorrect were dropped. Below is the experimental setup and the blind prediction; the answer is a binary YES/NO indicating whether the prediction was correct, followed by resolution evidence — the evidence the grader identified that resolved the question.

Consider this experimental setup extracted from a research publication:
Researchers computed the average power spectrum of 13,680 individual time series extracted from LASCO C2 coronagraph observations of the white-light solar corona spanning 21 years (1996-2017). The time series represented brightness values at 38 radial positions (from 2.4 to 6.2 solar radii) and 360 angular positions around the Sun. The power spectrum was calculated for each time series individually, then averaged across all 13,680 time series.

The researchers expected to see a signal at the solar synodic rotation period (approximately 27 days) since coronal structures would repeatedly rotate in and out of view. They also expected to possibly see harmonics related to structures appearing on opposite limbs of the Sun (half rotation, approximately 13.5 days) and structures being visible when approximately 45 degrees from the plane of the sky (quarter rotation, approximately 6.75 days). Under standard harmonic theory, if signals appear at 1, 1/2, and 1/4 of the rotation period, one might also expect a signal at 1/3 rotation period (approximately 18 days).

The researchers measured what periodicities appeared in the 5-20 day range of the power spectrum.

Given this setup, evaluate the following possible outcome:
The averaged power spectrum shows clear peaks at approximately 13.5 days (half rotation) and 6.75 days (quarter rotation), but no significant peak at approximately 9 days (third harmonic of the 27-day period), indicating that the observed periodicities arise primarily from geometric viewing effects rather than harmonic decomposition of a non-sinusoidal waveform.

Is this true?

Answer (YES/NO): NO